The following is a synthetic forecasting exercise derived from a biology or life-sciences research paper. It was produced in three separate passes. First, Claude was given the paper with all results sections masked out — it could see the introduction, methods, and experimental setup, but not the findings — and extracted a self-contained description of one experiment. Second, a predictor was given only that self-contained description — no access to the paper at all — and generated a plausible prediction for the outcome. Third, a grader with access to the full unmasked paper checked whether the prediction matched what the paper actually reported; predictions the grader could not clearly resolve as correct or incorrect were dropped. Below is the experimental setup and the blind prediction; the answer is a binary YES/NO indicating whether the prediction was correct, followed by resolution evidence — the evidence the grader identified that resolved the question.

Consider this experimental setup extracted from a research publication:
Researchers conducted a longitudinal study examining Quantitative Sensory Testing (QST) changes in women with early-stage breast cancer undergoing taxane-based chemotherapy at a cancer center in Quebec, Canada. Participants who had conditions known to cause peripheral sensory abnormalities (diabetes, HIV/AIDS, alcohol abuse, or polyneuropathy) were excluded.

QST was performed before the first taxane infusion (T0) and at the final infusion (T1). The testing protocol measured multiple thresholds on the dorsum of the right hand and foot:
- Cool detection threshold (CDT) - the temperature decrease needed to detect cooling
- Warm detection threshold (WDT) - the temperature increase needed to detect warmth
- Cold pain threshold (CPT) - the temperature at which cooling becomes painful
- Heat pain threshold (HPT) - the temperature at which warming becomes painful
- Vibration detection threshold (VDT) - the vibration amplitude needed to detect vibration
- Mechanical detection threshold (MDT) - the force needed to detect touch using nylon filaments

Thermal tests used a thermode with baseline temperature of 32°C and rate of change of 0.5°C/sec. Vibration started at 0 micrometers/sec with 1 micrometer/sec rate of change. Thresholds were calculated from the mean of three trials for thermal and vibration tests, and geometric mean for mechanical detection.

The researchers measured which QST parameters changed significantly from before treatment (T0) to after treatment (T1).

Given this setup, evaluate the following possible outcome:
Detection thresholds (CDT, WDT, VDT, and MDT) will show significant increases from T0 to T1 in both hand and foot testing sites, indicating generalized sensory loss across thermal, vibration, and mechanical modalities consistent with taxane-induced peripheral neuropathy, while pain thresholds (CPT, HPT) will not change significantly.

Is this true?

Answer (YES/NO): NO